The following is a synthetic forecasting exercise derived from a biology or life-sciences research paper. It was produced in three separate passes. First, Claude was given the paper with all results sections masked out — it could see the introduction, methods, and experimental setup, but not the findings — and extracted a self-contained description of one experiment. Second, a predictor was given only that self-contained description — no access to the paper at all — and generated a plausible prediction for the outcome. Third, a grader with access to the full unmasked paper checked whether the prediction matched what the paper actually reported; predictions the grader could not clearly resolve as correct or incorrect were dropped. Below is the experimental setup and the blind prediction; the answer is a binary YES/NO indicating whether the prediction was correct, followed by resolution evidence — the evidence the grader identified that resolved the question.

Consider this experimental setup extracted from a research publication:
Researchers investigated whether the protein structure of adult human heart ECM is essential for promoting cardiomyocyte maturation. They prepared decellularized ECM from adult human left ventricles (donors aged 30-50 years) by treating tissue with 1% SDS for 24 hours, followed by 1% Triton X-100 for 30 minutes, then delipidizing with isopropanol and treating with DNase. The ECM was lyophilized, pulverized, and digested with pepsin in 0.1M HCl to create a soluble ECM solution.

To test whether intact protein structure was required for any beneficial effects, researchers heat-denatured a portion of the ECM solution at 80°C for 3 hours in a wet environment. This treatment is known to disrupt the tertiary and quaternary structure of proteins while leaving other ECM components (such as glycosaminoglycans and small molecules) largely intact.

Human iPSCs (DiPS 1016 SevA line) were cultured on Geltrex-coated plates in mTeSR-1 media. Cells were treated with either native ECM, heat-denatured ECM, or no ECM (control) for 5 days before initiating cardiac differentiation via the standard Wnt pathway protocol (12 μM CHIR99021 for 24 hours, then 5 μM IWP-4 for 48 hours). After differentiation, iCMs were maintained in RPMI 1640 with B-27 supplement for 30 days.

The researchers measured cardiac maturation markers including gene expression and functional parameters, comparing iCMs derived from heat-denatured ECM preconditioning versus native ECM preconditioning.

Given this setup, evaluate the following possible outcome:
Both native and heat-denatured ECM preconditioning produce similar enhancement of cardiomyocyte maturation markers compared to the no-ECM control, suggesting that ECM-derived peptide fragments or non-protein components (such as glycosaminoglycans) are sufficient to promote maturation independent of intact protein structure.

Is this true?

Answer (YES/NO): NO